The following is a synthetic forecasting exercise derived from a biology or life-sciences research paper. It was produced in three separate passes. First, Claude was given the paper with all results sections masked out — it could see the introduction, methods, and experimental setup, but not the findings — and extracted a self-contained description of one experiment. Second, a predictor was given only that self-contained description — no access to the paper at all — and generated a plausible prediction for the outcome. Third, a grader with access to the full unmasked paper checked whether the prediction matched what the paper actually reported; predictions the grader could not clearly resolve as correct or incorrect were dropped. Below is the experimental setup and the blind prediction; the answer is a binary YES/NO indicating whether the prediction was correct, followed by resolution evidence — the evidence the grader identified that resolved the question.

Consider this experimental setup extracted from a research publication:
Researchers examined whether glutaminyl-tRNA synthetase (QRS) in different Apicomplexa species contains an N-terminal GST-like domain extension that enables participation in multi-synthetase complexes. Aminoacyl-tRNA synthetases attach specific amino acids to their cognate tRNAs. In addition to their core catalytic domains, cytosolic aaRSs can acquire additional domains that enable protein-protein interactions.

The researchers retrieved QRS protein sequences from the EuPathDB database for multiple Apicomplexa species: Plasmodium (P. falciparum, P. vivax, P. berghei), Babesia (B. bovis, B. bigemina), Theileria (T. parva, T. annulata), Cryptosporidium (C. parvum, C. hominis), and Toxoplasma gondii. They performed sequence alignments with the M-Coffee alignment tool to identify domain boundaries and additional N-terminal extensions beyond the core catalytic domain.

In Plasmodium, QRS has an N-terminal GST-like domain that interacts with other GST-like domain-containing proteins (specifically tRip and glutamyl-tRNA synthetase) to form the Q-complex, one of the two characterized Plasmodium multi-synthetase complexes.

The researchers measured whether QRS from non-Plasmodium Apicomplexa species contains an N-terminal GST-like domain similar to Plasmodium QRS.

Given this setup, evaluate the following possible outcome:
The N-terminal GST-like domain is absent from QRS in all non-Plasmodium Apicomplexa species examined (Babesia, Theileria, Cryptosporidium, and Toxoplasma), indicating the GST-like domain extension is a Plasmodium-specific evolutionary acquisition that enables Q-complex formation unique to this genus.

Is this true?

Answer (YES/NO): NO